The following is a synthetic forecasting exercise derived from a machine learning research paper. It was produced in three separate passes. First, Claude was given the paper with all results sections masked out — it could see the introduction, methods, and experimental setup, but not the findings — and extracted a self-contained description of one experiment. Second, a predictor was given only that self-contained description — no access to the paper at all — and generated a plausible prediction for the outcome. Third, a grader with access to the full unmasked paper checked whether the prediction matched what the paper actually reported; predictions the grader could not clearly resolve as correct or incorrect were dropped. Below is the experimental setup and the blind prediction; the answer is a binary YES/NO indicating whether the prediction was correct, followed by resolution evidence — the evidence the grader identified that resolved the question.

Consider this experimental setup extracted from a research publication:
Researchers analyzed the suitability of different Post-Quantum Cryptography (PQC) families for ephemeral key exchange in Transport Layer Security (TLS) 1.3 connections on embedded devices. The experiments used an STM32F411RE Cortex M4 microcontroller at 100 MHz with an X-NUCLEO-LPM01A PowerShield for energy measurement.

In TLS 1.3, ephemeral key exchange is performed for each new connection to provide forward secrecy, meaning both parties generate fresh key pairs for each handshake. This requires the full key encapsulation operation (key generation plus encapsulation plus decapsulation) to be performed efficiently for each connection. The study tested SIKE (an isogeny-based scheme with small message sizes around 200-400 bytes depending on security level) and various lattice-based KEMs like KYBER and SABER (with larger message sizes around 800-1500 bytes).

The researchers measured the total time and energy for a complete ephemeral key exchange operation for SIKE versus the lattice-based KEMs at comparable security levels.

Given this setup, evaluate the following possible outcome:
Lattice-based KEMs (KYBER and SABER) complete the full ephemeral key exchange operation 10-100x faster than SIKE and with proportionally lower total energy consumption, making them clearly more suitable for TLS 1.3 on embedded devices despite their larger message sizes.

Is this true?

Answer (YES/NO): YES